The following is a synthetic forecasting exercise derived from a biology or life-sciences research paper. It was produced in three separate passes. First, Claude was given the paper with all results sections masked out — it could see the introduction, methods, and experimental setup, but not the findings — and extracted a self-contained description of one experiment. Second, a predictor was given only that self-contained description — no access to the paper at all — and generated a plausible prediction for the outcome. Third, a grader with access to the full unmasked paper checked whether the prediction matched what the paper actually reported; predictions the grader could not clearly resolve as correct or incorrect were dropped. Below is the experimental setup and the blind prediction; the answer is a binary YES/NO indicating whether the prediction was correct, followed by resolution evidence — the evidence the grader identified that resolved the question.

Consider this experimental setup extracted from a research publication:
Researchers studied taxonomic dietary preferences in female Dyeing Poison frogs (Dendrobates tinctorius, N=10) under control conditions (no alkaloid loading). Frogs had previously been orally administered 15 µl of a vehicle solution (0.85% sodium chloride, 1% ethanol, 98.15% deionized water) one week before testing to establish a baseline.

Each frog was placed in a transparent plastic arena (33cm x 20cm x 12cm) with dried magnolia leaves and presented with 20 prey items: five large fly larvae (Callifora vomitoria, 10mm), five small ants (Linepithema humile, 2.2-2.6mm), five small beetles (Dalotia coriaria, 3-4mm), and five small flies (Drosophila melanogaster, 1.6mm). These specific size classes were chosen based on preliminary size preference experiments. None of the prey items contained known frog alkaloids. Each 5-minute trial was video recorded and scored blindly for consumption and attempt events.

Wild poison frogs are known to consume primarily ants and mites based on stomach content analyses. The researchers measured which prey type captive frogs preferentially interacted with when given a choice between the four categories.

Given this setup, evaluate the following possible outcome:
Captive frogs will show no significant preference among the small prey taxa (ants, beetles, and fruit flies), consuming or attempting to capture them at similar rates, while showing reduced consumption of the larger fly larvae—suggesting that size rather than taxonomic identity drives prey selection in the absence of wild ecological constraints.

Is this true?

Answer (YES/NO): NO